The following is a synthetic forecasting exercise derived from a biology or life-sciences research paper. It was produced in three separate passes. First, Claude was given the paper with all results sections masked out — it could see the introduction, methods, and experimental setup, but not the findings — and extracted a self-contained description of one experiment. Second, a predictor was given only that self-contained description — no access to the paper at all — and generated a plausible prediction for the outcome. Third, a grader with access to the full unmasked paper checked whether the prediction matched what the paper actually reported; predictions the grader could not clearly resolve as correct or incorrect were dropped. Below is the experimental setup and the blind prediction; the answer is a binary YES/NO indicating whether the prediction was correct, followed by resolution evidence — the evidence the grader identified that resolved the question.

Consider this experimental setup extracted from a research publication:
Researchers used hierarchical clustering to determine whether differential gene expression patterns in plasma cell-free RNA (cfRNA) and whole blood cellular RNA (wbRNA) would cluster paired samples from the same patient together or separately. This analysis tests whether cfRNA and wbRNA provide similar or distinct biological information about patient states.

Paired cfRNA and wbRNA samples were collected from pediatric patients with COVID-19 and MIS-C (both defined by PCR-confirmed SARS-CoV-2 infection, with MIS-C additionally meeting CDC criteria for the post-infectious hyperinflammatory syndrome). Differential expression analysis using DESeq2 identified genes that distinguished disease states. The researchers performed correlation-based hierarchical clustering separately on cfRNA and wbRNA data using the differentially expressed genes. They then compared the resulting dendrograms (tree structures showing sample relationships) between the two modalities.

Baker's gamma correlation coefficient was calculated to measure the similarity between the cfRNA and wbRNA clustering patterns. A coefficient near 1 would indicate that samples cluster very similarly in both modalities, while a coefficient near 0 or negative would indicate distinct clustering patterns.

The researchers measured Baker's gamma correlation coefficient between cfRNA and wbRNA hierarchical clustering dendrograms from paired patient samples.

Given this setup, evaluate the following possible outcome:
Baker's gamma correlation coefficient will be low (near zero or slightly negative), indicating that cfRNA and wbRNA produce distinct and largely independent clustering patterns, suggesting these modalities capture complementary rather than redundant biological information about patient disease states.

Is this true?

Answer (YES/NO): NO